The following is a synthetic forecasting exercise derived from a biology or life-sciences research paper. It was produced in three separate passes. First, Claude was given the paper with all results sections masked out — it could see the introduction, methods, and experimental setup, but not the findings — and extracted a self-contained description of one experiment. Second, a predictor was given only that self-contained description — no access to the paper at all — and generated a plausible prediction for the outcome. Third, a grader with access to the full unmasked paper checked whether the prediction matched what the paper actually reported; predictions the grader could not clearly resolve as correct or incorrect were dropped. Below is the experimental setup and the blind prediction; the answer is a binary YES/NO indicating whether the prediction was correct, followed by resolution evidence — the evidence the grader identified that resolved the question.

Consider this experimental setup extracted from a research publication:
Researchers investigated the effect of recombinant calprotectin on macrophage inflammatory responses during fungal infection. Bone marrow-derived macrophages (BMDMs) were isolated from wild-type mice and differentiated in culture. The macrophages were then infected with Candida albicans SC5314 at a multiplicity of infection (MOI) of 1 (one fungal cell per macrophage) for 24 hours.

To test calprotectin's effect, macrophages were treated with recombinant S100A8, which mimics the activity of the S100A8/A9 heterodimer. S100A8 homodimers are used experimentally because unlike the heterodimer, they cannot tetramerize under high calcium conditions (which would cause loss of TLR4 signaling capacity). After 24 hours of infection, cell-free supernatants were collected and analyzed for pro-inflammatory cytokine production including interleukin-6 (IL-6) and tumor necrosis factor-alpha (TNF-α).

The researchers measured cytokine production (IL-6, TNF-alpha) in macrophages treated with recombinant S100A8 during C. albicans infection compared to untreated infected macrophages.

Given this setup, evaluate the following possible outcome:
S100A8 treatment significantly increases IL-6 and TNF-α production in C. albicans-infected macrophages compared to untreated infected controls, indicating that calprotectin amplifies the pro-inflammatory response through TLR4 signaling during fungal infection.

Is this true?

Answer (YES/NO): YES